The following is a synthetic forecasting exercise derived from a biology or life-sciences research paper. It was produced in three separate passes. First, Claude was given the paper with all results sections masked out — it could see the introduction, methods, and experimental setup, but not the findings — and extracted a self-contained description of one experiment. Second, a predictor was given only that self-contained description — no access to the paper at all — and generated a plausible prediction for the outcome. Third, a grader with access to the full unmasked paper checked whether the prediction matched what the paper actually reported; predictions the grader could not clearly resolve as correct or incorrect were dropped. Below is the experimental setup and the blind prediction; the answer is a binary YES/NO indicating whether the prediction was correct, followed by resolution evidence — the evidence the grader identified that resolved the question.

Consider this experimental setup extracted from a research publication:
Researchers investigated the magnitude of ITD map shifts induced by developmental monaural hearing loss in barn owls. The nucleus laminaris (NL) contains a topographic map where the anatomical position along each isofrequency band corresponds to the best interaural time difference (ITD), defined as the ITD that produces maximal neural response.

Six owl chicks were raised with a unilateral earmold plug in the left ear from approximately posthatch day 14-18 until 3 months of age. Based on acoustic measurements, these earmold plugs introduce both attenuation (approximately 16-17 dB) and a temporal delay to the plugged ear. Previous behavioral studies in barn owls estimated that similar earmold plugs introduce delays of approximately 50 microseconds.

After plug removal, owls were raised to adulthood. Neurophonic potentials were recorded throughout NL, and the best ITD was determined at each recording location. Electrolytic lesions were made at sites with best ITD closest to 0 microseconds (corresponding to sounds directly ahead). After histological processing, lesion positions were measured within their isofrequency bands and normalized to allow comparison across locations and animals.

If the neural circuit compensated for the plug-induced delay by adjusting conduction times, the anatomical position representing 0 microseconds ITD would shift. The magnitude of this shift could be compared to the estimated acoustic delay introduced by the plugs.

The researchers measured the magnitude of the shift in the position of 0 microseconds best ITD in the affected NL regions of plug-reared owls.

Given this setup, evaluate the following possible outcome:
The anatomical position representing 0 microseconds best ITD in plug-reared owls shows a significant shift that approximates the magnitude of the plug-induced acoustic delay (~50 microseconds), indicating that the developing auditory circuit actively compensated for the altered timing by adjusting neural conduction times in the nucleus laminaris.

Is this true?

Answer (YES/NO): YES